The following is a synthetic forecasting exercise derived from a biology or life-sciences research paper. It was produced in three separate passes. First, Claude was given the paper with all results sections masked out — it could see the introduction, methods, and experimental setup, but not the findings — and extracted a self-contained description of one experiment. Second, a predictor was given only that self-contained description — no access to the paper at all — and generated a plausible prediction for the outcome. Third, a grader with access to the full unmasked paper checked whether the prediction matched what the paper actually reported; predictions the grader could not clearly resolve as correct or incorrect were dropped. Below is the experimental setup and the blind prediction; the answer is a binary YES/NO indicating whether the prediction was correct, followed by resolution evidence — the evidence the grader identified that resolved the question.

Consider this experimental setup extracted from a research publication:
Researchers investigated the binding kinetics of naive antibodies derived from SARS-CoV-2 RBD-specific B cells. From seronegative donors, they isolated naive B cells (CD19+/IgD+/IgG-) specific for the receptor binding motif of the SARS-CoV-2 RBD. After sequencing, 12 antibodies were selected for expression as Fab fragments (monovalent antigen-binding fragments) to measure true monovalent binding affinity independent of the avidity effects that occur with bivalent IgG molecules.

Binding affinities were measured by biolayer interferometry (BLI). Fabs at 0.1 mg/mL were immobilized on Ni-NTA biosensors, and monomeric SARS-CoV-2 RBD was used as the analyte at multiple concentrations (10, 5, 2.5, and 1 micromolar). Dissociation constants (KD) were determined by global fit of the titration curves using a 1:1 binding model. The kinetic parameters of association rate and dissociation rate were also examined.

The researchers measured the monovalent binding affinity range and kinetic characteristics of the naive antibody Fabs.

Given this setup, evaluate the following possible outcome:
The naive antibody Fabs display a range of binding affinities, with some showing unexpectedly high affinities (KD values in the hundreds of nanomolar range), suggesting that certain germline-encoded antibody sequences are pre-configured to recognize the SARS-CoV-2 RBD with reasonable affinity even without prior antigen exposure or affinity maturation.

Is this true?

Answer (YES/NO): NO